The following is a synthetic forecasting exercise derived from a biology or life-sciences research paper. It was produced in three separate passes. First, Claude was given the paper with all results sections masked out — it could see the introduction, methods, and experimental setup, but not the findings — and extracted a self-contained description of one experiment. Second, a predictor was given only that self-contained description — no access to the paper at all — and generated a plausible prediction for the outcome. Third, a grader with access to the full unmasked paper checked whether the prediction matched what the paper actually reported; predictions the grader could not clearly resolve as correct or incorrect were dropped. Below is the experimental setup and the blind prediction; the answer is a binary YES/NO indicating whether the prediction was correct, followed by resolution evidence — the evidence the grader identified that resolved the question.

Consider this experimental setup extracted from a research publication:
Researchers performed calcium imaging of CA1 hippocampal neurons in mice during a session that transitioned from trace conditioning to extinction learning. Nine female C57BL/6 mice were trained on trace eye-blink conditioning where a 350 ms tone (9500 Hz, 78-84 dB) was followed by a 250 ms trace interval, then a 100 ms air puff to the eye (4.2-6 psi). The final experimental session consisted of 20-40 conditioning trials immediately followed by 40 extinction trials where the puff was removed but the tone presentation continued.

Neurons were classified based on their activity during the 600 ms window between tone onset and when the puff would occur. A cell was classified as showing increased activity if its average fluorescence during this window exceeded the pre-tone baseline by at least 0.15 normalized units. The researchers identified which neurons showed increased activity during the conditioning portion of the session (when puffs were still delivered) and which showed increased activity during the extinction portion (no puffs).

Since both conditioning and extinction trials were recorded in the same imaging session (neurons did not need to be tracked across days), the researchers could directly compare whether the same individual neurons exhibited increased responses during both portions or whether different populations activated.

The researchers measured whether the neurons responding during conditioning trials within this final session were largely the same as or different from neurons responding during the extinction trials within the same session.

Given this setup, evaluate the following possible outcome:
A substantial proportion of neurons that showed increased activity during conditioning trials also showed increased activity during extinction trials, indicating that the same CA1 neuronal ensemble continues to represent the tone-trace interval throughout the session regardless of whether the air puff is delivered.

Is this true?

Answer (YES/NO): NO